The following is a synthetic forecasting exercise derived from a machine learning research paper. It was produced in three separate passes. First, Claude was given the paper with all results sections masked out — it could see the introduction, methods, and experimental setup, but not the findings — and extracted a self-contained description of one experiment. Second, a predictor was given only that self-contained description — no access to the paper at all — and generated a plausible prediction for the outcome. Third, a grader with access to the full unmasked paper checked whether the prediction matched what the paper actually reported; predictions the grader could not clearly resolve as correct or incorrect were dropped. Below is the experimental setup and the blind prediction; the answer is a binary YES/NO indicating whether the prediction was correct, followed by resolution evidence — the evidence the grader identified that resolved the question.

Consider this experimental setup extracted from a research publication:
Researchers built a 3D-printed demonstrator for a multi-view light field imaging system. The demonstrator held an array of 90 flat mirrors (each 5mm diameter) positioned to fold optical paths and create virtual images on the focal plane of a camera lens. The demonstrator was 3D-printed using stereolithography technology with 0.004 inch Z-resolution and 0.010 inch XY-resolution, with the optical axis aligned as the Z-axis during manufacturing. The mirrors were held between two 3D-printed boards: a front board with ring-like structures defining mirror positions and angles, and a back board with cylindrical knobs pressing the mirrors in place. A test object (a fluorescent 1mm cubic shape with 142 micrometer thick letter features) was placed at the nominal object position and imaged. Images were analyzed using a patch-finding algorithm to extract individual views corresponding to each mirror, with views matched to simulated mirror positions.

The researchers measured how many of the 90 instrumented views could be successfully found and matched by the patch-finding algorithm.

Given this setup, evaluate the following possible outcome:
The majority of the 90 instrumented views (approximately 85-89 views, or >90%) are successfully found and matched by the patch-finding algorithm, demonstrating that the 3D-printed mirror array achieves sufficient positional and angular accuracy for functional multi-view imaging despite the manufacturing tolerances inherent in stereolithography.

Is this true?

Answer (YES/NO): YES